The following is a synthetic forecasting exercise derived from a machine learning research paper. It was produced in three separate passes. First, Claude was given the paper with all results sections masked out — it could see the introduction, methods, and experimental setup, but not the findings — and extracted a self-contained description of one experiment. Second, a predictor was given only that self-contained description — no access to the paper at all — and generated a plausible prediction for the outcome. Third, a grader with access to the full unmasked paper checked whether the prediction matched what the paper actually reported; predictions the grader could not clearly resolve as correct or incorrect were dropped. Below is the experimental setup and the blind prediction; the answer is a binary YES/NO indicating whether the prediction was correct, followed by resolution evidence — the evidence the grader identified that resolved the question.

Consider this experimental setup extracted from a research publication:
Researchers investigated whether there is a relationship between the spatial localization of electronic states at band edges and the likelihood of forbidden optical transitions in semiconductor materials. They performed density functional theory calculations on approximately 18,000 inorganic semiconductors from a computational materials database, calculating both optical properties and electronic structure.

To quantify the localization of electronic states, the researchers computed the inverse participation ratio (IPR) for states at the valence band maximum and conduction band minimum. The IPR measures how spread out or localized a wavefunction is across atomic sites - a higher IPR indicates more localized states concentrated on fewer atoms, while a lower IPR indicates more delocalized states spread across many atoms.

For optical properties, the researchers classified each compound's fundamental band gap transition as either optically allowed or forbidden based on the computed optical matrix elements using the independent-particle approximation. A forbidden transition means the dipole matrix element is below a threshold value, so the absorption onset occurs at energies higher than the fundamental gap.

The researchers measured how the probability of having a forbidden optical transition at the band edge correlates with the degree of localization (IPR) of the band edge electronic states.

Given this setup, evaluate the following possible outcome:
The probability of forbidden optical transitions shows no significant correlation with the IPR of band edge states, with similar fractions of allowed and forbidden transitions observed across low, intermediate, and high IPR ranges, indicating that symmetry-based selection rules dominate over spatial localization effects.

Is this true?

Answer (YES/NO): NO